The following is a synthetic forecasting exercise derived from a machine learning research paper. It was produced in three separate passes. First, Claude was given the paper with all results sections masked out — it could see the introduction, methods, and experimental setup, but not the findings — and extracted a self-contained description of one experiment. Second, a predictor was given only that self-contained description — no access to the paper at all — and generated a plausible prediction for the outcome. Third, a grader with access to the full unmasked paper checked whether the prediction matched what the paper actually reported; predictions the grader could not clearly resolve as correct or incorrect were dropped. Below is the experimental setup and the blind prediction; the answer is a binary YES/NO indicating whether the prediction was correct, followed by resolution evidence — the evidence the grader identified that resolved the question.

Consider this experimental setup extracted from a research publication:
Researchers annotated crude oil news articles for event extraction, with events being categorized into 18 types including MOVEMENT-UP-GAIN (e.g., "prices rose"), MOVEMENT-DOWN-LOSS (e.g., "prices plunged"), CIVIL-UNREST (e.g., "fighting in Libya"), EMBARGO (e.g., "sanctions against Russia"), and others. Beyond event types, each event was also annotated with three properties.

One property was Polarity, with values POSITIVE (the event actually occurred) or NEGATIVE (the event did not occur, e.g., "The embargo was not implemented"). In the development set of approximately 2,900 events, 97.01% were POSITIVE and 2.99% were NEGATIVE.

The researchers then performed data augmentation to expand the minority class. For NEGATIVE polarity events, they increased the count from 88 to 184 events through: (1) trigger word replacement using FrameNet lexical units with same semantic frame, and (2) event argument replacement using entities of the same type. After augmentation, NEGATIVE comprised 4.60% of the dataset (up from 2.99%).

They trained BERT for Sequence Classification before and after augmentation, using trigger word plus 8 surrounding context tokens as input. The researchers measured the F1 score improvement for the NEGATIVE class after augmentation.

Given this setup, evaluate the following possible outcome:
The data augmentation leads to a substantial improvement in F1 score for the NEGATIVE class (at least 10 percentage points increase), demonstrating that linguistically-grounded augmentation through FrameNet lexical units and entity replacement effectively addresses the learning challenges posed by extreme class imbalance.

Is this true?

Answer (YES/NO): YES